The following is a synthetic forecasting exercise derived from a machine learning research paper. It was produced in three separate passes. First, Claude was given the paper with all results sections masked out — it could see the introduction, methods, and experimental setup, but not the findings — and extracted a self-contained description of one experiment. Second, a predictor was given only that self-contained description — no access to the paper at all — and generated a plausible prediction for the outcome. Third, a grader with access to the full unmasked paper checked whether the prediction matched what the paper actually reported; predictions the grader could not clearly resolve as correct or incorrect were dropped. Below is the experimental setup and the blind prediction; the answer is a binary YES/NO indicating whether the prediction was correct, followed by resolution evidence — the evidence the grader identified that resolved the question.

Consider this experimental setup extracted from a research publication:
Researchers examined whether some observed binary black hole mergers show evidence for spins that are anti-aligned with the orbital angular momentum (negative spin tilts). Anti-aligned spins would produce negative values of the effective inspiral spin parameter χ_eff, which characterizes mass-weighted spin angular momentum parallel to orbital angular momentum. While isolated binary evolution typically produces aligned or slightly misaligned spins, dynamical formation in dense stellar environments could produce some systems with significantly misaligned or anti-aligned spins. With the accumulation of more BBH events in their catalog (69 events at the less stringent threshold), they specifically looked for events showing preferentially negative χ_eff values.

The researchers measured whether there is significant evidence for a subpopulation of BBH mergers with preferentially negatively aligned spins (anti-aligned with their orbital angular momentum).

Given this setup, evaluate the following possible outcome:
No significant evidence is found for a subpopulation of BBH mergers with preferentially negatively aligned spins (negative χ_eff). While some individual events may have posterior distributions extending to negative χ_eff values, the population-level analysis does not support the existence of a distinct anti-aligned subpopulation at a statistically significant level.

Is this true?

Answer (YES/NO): NO